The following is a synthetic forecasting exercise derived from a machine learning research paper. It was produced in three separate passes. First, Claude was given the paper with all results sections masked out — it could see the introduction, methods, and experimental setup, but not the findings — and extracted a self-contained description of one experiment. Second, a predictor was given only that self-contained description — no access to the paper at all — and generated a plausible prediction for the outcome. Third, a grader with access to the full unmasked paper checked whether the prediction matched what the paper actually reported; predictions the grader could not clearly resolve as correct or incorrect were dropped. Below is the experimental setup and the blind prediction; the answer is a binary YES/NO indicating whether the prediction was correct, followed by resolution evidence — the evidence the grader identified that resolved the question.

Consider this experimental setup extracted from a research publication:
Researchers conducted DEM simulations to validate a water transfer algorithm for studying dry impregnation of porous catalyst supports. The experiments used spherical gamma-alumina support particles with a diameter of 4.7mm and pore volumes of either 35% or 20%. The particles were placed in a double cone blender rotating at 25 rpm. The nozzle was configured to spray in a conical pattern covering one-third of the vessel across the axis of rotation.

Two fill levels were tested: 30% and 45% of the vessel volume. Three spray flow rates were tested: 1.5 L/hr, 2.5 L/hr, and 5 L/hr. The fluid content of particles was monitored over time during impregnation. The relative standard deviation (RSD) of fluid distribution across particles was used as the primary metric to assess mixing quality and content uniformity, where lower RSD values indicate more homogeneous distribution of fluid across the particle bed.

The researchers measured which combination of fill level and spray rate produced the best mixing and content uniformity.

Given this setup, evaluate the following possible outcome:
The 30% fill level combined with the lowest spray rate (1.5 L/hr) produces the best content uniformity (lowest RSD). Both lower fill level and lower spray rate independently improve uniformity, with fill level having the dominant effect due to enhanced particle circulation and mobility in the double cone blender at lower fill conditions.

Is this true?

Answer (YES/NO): YES